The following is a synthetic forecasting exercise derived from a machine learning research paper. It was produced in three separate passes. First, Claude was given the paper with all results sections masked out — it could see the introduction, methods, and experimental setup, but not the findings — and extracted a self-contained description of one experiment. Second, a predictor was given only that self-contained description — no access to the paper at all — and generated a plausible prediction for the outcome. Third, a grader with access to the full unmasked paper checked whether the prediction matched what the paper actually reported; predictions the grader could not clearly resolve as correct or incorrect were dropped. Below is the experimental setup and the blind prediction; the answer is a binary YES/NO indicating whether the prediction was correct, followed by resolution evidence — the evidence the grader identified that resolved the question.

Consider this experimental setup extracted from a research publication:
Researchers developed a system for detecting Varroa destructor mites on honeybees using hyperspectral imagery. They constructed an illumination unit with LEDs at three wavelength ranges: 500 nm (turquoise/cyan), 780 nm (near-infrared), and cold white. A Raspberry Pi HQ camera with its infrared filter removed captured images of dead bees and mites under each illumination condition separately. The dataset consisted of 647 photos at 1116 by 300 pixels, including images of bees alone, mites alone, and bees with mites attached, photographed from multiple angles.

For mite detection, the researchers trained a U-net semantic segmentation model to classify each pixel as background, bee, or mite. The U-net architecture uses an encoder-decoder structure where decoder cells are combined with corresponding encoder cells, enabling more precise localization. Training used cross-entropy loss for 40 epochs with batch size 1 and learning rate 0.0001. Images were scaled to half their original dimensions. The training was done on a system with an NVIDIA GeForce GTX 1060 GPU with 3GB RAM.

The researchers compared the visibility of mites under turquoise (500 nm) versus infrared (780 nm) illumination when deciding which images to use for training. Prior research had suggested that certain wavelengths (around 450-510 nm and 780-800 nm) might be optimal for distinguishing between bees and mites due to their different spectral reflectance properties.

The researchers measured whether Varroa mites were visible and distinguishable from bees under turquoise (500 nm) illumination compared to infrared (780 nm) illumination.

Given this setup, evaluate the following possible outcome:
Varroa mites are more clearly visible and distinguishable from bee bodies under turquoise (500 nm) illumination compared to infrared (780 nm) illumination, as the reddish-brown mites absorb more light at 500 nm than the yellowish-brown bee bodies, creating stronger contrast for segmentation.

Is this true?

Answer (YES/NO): NO